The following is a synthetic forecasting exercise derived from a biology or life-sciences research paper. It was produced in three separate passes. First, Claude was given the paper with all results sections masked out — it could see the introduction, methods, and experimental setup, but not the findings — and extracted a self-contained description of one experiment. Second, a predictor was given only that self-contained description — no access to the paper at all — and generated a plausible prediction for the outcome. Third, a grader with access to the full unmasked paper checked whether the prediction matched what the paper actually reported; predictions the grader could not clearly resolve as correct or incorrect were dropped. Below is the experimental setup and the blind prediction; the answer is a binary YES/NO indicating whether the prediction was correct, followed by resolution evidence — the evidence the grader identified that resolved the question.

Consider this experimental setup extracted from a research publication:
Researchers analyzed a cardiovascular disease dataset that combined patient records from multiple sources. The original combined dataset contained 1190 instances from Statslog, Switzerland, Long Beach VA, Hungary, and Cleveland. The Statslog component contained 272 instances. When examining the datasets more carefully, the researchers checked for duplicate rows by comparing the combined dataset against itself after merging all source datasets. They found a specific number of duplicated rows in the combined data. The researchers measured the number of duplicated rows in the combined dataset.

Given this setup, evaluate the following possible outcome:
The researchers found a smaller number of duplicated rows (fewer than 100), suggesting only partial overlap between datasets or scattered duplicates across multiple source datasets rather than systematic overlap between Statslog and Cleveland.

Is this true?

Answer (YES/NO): NO